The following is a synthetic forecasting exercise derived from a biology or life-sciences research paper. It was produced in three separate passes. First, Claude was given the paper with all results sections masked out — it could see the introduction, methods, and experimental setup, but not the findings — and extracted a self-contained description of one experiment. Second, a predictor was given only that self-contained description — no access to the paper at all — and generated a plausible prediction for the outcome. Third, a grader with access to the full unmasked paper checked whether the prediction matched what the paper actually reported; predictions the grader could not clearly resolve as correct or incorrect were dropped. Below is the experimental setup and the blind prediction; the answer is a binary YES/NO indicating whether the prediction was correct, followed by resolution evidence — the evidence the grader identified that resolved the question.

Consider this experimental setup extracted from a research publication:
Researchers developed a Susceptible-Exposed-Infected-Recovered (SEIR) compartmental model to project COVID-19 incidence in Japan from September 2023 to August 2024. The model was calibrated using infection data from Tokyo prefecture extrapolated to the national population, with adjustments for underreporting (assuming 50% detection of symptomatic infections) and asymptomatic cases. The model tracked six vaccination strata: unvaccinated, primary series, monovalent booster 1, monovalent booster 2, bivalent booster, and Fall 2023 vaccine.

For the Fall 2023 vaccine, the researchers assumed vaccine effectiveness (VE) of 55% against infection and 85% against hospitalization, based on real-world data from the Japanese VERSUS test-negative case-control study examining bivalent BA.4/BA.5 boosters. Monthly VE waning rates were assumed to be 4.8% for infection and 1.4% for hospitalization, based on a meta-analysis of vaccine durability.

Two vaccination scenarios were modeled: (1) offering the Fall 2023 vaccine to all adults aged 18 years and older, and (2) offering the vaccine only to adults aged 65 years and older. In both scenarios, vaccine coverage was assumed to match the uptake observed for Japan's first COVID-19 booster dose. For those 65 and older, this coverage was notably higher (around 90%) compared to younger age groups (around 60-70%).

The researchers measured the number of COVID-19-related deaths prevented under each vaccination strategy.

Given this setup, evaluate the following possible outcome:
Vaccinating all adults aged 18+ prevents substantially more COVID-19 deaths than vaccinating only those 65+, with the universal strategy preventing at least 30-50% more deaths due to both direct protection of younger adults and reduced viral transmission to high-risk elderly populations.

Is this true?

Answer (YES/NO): YES